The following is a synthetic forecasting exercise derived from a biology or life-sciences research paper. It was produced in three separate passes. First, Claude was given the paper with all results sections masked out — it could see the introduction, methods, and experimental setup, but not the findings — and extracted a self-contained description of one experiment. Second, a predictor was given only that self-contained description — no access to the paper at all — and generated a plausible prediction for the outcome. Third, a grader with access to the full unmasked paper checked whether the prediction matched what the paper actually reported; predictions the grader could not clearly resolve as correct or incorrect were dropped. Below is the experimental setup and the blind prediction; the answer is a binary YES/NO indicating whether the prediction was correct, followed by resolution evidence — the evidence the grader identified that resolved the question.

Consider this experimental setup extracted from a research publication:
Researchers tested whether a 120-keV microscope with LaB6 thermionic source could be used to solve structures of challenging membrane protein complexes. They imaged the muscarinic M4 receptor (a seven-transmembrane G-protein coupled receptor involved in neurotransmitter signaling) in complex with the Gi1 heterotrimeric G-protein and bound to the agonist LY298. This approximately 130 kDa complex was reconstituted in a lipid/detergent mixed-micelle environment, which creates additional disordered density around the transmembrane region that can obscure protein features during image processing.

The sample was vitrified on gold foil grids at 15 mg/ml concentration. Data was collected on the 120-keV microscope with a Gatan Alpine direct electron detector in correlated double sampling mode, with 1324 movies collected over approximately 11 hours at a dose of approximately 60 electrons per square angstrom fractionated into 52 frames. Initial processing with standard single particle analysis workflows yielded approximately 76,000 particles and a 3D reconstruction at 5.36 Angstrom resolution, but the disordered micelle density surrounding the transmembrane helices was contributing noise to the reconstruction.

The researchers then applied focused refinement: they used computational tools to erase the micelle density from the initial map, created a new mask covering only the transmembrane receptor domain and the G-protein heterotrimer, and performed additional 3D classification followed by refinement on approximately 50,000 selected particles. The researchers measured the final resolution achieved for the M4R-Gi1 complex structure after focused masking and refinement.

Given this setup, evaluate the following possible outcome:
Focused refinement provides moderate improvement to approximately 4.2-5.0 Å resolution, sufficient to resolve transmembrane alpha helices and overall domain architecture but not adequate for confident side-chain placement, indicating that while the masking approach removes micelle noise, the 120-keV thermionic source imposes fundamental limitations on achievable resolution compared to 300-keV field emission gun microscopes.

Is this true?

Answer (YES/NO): YES